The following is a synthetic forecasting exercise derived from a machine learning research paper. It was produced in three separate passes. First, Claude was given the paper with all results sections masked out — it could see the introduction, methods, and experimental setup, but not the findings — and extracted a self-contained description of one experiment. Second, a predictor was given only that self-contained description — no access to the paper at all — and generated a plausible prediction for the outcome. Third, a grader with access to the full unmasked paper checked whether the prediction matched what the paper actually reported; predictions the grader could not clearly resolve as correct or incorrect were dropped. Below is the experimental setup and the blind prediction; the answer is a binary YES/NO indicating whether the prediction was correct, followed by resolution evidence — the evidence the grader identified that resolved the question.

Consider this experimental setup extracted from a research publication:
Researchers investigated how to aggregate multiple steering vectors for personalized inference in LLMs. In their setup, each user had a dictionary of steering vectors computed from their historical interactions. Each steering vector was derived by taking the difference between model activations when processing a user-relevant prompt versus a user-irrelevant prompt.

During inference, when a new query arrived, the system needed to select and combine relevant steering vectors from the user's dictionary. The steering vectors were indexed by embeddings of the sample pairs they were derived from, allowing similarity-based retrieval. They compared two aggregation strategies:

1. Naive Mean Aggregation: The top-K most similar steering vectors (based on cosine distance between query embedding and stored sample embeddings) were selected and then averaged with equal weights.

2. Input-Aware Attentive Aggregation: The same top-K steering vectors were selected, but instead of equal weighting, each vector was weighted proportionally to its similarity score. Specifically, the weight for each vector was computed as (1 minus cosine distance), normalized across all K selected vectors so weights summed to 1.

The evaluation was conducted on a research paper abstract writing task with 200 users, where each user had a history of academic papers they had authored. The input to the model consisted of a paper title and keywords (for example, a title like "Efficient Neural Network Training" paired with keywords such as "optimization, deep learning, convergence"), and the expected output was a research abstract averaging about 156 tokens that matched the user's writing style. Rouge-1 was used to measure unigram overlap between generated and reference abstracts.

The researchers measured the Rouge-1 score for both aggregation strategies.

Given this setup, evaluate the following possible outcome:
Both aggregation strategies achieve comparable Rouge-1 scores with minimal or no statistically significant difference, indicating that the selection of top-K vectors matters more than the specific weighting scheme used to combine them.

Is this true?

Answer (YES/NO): NO